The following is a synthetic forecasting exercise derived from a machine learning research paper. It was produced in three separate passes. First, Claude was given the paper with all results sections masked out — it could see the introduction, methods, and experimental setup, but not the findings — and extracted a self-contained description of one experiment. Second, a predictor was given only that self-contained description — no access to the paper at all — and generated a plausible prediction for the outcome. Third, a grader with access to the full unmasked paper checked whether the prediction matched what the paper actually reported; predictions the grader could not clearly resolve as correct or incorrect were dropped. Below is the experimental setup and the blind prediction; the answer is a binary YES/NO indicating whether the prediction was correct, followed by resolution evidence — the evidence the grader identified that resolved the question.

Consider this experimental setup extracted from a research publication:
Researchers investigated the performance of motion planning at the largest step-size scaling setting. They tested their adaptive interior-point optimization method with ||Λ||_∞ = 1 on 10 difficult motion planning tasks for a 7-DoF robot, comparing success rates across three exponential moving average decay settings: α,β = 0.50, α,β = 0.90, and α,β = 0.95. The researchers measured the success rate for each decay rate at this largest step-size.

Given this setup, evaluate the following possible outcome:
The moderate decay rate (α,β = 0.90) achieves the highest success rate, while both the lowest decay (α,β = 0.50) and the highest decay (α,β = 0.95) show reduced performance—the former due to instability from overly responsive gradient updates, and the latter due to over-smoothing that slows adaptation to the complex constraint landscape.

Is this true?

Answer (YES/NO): NO